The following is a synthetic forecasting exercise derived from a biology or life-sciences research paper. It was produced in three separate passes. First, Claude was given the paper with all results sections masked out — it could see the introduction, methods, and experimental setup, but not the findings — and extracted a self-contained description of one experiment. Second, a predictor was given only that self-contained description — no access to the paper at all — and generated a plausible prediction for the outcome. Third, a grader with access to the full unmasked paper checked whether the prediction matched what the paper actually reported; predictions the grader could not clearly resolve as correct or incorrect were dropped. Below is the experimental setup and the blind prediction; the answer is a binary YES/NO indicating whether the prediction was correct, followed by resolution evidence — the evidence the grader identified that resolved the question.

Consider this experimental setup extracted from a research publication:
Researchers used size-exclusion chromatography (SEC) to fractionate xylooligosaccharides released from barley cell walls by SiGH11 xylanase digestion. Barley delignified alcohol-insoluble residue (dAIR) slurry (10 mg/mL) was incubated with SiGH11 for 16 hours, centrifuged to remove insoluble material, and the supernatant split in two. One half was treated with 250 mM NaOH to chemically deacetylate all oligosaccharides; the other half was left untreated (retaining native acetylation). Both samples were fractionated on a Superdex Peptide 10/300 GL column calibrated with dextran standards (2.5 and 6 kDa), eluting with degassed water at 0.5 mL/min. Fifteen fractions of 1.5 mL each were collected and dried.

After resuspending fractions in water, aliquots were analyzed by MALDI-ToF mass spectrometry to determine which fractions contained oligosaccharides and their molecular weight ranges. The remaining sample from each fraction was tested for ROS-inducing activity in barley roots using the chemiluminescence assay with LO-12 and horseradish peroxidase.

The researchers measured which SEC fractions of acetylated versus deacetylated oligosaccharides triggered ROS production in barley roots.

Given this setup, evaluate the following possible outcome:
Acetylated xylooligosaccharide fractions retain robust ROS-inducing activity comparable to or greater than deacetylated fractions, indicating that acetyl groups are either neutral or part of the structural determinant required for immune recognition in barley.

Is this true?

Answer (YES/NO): NO